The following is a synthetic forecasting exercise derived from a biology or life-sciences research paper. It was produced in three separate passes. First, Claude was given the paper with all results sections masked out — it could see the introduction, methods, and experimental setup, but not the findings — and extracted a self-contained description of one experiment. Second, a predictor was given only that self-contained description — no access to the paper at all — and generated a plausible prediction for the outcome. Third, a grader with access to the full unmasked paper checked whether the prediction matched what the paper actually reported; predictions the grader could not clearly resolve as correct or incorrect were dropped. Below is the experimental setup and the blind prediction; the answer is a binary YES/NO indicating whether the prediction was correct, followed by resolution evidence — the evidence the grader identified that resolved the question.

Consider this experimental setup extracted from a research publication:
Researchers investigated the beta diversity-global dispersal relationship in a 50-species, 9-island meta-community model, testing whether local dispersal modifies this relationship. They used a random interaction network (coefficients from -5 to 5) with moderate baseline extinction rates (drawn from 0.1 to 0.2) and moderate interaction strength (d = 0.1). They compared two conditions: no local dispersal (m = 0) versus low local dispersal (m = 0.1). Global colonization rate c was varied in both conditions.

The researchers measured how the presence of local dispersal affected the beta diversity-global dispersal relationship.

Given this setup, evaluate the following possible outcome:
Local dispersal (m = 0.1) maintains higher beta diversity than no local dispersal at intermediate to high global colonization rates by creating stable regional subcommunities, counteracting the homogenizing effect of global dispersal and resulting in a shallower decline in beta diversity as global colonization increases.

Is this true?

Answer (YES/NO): NO